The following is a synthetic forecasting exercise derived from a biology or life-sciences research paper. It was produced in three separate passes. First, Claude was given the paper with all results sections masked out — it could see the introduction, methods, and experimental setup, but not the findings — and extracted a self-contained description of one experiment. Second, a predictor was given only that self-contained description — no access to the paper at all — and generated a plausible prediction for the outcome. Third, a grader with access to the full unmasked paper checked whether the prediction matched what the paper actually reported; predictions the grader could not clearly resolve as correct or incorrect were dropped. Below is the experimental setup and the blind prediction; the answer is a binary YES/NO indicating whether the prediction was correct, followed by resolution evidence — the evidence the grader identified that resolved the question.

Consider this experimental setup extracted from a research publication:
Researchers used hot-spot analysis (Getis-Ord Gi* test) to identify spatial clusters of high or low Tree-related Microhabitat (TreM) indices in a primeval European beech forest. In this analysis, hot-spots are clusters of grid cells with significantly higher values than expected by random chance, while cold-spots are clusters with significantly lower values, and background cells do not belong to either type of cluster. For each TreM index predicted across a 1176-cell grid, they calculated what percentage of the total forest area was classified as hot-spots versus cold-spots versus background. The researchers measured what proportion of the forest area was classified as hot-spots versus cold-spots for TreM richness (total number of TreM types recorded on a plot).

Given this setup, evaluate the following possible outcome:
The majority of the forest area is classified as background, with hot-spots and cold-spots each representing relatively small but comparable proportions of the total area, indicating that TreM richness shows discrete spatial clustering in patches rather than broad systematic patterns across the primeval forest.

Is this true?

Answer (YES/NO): YES